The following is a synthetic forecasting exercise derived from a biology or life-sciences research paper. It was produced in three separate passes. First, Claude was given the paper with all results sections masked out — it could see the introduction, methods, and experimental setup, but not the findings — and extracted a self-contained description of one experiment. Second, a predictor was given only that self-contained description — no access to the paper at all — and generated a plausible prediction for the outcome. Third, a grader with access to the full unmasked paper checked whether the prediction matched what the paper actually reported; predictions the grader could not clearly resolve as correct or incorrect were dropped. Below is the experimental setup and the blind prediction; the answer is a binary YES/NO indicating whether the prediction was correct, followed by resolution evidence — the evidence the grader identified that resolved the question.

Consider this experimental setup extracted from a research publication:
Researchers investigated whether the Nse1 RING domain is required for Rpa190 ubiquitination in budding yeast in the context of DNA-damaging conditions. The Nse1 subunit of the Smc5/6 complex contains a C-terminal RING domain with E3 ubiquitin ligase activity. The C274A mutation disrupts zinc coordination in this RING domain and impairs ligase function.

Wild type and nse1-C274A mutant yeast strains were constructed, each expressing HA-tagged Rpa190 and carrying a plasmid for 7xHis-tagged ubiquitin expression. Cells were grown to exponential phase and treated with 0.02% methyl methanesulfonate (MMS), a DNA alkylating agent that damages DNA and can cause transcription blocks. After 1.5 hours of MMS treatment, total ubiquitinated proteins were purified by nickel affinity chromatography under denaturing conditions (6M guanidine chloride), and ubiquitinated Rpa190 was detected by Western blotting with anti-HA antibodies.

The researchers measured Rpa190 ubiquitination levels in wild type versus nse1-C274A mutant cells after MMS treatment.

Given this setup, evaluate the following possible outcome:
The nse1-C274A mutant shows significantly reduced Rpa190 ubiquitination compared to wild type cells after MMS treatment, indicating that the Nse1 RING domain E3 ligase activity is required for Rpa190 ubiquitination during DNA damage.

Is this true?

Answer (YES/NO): YES